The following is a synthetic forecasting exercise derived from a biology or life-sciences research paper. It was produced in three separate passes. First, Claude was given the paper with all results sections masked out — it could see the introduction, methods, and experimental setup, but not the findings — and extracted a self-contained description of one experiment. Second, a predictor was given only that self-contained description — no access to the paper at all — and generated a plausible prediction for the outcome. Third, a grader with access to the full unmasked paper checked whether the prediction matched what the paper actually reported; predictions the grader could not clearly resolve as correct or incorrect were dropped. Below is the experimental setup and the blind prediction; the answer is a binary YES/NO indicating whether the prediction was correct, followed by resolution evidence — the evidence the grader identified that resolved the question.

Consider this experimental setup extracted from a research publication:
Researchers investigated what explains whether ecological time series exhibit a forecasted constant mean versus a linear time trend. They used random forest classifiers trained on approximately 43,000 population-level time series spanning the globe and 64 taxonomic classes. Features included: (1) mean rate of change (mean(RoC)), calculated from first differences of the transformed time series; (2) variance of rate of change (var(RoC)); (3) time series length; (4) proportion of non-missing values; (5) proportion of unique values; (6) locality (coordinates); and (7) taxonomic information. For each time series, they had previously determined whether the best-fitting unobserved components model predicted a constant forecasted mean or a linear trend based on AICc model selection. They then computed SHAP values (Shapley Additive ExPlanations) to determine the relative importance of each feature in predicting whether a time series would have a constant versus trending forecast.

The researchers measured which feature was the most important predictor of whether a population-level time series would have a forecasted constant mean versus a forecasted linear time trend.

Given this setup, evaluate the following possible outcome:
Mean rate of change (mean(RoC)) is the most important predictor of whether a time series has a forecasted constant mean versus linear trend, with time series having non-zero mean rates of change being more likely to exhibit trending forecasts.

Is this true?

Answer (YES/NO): NO